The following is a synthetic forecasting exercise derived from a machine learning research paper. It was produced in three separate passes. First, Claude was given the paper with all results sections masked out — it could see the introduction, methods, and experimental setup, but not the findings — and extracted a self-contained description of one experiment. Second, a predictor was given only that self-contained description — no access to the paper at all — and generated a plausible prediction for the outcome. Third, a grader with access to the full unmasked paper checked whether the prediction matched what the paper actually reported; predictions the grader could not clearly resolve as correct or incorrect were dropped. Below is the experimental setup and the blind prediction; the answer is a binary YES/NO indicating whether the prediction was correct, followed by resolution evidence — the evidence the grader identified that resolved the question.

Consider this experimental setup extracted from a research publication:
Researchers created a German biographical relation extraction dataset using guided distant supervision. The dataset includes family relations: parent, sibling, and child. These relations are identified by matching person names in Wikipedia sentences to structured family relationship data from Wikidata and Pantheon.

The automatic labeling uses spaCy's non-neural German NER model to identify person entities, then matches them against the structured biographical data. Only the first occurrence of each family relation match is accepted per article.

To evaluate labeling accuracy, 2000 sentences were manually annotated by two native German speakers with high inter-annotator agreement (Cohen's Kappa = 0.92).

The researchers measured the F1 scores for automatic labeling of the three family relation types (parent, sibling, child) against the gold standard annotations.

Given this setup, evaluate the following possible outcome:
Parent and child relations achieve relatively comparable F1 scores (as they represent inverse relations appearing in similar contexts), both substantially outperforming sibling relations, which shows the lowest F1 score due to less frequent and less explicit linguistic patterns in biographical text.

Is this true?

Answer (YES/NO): NO